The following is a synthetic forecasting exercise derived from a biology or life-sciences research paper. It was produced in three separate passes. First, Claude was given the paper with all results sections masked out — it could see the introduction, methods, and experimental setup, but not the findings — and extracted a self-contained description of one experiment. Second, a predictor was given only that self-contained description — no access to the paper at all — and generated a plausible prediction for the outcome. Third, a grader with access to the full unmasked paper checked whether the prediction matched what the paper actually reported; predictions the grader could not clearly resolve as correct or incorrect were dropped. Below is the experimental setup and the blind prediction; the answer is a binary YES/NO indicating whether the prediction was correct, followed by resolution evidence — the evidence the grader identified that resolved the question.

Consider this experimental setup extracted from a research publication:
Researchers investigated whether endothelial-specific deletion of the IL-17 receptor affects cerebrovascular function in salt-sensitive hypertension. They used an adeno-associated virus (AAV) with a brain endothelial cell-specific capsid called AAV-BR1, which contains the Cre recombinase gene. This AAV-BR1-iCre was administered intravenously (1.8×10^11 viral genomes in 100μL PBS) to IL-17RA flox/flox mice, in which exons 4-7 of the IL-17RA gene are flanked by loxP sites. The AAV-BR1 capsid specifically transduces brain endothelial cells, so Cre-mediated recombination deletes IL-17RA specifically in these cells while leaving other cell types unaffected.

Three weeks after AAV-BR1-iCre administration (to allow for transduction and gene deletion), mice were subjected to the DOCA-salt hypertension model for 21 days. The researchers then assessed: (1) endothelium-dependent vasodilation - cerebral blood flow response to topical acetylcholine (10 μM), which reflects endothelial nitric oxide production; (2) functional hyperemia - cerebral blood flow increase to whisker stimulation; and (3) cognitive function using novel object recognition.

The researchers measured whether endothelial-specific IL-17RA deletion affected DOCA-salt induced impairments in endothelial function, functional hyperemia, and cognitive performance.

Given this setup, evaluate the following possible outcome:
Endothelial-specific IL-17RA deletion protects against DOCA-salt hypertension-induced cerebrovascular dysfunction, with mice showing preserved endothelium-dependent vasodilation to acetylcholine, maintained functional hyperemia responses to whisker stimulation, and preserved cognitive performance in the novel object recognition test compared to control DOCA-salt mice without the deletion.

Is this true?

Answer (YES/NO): NO